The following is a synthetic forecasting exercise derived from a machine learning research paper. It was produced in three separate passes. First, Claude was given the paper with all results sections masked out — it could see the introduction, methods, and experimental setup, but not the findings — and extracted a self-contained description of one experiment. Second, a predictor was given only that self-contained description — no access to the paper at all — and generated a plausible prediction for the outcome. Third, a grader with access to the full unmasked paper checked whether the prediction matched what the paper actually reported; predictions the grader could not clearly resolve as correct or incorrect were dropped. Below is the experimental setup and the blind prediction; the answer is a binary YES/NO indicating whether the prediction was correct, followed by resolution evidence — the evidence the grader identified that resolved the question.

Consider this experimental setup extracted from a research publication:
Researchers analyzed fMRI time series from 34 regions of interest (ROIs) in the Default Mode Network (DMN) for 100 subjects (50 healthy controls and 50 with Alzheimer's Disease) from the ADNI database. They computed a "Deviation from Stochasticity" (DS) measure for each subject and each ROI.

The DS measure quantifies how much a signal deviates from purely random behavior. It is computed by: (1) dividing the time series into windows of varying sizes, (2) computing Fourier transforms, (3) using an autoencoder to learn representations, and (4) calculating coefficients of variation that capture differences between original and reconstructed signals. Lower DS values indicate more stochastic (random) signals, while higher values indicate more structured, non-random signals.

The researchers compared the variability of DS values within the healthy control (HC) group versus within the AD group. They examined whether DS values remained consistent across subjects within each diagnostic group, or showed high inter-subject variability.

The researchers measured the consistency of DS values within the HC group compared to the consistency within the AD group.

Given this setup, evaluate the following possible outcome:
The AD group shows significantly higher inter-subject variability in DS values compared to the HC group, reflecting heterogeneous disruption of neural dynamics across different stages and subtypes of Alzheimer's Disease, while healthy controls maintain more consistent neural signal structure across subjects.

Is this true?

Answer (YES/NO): YES